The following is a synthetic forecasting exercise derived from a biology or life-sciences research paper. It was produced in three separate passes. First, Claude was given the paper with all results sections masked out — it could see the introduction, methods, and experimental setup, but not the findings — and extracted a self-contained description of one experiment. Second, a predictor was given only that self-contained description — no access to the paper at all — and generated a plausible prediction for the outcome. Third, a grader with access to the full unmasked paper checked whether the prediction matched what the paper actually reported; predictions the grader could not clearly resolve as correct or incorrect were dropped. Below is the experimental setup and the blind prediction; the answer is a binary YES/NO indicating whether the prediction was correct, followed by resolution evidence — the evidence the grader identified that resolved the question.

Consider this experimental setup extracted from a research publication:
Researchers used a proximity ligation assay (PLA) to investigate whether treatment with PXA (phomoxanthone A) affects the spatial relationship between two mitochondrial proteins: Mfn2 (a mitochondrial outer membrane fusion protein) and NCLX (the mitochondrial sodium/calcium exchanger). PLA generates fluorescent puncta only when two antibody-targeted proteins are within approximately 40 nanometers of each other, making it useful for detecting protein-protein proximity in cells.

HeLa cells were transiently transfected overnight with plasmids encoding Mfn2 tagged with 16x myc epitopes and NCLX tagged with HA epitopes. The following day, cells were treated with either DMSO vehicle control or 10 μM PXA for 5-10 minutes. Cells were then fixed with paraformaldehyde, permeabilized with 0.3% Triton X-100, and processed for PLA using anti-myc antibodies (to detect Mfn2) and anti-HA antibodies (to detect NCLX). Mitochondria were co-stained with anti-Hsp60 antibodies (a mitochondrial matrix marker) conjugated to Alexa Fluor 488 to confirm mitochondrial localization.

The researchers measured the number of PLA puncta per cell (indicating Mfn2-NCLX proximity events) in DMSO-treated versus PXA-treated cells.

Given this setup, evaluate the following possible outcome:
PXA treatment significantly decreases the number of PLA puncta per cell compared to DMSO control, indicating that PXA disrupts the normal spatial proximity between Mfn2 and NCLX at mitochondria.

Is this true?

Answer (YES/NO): NO